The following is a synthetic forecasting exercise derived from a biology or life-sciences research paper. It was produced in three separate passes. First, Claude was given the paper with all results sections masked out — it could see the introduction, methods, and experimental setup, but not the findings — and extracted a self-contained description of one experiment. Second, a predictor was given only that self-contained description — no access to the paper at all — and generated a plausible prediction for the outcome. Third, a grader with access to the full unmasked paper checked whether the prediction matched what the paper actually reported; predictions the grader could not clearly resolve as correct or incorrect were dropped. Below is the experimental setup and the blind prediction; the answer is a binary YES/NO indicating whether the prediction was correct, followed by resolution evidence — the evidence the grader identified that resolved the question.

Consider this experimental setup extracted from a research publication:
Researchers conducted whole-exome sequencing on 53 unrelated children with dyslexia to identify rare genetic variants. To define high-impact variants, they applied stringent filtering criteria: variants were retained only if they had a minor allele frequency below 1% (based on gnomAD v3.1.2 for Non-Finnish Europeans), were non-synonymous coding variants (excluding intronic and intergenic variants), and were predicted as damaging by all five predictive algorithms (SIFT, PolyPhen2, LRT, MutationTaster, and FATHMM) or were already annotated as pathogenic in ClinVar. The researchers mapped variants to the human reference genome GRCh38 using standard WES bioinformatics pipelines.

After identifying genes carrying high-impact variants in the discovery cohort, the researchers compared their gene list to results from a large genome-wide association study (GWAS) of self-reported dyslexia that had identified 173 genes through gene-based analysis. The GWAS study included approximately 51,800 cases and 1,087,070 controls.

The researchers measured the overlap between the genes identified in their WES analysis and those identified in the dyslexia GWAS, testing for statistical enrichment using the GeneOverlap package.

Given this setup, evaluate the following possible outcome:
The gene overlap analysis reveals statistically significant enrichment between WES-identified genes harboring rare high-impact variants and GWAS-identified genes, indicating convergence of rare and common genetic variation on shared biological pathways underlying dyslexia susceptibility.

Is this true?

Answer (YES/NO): NO